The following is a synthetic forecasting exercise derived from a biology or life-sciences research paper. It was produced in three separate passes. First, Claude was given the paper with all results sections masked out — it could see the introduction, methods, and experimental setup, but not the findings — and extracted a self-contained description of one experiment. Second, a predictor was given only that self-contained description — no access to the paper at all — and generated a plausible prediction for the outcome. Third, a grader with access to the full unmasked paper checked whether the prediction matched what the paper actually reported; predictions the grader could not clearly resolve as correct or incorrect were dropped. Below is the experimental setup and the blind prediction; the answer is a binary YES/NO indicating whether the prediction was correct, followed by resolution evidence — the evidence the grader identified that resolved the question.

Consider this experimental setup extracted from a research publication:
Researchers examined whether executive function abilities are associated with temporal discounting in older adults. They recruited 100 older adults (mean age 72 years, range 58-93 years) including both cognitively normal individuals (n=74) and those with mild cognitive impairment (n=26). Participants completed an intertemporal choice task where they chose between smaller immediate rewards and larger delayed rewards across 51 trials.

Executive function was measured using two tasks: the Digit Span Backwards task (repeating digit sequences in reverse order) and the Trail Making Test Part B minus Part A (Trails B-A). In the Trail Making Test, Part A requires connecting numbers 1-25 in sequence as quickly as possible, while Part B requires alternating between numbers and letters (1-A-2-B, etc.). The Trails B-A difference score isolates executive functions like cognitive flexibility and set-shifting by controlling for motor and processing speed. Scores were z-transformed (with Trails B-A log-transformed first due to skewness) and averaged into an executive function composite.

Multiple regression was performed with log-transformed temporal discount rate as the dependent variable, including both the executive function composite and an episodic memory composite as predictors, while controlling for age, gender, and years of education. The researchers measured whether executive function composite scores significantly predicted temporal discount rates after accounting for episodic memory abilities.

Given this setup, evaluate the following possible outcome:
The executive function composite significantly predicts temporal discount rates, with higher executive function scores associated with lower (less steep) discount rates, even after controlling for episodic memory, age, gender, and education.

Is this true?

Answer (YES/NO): NO